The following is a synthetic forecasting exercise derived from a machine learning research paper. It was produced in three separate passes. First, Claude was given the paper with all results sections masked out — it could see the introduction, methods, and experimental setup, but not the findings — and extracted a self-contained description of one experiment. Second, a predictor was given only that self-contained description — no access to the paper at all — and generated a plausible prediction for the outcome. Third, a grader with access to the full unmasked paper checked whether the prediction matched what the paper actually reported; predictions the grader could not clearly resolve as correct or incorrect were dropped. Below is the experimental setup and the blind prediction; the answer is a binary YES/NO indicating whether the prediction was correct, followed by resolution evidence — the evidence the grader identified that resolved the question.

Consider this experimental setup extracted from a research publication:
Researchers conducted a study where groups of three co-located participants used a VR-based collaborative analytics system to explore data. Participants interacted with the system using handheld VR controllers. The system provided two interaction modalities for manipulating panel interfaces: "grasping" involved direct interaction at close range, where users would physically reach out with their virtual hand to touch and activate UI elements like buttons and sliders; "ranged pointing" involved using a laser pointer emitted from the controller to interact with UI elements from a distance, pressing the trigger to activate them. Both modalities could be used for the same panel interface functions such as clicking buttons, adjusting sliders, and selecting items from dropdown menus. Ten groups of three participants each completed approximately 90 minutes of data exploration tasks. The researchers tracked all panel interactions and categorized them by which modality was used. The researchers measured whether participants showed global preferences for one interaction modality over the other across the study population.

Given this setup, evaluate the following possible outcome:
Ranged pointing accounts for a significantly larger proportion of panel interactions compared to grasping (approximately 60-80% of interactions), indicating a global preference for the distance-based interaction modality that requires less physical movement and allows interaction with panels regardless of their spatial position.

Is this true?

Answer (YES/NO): NO